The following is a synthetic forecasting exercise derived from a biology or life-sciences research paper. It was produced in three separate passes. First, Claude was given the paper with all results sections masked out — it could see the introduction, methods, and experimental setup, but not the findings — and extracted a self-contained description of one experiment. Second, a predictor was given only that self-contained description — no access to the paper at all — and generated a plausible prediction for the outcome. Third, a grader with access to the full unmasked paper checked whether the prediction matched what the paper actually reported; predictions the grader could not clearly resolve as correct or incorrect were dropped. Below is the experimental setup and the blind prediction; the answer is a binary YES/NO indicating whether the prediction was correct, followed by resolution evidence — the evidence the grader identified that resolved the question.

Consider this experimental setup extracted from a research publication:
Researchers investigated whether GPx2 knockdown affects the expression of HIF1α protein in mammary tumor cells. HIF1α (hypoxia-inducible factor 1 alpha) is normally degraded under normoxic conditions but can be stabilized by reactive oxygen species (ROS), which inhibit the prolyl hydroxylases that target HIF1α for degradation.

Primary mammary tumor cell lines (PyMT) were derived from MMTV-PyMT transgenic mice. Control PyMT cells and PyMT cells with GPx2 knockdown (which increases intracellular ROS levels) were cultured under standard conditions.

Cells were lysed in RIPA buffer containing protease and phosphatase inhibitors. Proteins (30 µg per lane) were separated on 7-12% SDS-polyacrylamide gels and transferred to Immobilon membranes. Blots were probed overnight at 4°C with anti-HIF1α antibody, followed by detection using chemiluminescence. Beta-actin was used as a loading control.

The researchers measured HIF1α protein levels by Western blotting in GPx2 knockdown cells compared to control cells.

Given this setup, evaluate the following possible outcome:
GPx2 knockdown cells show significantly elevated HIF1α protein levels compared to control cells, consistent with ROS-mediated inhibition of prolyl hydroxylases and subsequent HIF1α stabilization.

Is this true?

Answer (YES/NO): YES